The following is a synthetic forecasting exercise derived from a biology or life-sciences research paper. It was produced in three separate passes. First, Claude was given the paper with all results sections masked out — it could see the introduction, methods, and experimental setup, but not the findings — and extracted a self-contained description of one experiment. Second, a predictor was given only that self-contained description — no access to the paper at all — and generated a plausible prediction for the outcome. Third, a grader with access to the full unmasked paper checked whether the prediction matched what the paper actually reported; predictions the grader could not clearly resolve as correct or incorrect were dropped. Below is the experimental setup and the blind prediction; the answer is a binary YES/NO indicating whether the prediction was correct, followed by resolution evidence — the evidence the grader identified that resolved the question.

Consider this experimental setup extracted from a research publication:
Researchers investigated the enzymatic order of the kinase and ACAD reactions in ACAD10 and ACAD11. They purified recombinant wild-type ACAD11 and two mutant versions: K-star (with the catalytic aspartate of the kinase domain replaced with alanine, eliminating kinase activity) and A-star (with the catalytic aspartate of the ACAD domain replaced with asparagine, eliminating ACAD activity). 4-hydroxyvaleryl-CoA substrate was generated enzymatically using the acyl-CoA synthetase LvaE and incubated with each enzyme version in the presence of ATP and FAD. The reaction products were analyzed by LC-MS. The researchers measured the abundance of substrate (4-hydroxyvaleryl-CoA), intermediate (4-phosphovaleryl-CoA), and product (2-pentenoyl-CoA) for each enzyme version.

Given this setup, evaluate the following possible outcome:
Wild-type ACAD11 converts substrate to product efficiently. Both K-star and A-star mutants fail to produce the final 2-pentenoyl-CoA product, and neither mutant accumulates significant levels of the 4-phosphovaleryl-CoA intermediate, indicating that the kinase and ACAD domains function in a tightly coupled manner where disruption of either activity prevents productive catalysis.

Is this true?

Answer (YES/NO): NO